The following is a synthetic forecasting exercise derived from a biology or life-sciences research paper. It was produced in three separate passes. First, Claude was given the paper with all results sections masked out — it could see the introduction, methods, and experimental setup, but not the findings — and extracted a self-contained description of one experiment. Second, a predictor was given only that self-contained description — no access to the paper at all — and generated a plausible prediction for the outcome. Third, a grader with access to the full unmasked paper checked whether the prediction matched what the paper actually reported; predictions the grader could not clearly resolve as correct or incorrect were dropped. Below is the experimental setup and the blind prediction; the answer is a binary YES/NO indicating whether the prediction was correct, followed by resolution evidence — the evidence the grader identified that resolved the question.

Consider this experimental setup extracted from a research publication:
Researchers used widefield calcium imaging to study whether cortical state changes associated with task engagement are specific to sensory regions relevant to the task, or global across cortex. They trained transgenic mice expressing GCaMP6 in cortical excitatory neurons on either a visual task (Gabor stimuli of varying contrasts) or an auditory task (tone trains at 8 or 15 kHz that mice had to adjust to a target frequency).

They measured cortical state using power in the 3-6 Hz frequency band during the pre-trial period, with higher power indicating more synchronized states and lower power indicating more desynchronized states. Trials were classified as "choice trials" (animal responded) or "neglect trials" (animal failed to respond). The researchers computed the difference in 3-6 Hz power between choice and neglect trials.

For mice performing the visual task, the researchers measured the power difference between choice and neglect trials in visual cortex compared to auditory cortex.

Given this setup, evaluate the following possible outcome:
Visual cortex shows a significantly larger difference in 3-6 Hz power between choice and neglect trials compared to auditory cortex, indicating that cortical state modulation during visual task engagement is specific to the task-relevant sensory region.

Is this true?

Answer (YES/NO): NO